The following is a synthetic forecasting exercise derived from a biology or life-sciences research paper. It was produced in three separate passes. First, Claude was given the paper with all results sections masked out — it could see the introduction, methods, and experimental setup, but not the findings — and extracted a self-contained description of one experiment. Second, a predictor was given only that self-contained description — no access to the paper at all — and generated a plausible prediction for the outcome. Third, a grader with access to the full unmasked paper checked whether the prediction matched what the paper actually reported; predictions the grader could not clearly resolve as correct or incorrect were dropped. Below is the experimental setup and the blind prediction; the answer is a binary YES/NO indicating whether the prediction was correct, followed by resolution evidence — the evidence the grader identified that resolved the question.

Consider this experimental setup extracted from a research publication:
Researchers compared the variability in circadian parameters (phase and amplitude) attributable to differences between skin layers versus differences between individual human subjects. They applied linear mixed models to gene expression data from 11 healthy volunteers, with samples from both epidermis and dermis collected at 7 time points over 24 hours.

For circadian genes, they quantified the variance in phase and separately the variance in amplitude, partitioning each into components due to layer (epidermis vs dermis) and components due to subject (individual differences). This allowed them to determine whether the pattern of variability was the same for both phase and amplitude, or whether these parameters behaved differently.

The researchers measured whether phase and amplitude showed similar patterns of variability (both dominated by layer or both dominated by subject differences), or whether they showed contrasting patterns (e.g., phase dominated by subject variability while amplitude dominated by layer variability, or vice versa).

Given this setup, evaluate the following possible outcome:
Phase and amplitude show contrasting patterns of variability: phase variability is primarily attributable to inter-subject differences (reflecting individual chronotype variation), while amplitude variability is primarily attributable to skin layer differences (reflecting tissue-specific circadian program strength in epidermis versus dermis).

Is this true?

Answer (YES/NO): NO